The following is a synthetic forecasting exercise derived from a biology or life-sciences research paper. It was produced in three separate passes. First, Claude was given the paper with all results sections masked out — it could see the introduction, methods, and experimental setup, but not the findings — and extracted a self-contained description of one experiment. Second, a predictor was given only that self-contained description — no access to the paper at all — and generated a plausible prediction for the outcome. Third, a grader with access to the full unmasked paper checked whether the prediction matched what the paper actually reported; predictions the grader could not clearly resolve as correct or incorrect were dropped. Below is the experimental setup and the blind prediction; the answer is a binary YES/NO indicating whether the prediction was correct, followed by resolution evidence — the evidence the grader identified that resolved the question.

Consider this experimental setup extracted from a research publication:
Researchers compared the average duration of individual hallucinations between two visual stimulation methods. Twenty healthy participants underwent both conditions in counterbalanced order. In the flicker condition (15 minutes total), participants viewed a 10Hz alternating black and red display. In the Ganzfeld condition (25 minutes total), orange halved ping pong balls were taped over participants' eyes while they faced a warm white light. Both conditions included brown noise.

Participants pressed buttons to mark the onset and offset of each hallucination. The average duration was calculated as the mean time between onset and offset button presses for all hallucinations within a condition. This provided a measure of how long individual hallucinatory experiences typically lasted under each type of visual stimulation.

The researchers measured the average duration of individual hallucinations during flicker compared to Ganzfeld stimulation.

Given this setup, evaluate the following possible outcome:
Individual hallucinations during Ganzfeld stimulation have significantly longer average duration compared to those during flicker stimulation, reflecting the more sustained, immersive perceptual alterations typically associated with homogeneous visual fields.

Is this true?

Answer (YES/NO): YES